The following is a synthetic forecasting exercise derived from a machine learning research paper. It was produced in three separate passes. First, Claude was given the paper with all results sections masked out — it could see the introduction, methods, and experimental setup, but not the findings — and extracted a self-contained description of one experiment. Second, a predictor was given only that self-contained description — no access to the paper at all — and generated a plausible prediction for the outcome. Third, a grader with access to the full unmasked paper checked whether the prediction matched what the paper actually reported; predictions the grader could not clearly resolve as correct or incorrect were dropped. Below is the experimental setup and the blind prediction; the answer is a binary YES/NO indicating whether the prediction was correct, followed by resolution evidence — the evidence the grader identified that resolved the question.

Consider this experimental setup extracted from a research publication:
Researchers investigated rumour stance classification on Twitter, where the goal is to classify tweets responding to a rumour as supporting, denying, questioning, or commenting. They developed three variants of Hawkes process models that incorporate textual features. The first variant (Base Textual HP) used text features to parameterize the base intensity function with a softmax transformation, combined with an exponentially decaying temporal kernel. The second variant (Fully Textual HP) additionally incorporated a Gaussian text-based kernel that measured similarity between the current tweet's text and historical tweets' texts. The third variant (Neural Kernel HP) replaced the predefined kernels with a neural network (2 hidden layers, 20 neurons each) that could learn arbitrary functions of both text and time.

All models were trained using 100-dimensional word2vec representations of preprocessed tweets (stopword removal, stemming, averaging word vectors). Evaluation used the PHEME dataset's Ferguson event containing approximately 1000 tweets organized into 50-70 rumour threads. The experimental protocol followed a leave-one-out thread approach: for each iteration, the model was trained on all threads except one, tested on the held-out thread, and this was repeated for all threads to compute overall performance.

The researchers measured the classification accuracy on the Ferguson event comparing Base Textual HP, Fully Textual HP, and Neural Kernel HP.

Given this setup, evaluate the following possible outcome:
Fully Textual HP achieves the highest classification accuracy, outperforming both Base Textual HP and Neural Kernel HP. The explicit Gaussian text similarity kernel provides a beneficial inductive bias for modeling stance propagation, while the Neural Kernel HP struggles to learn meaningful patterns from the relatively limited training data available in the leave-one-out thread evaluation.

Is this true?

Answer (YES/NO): NO